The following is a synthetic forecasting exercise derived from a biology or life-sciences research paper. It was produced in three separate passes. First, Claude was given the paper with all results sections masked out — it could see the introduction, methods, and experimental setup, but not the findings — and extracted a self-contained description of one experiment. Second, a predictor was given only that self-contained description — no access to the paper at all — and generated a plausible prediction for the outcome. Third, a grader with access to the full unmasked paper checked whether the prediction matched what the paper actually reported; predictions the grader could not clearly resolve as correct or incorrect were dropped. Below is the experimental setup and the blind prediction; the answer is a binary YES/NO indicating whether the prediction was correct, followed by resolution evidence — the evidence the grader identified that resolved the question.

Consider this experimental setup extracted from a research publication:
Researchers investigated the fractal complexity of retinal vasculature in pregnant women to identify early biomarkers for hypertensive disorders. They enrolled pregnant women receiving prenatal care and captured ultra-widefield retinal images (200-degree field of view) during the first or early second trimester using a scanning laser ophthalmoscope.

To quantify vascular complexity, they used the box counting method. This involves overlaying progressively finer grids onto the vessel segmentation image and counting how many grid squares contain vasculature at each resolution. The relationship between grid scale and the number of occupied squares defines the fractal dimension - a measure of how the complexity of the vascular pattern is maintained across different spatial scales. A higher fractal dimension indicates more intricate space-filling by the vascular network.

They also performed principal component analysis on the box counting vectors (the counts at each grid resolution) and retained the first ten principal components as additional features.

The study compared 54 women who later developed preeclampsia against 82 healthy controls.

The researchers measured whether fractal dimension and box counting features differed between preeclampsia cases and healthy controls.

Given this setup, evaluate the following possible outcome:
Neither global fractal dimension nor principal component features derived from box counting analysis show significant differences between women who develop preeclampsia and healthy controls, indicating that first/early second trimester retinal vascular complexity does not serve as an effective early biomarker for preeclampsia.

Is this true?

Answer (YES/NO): NO